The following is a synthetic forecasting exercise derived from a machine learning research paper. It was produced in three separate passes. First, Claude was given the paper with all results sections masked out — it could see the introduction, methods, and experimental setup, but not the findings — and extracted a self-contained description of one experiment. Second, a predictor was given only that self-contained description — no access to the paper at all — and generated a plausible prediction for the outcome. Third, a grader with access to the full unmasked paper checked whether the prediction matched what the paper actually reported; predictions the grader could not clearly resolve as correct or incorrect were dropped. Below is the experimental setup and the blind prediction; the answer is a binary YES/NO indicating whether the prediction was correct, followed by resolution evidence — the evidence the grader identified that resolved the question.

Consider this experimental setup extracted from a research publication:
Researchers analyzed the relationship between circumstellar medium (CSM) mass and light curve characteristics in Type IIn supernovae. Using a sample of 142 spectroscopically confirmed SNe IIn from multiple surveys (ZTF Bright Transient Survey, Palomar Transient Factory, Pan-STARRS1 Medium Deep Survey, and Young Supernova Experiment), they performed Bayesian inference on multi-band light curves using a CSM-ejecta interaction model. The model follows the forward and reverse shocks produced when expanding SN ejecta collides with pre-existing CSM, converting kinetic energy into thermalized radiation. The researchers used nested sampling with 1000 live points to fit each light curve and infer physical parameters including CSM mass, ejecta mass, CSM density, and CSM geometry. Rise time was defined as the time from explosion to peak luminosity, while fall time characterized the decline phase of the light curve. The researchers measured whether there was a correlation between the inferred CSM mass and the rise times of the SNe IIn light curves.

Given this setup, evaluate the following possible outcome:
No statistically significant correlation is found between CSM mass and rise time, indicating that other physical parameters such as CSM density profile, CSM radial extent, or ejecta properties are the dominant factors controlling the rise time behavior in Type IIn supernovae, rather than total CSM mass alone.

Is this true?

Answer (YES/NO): NO